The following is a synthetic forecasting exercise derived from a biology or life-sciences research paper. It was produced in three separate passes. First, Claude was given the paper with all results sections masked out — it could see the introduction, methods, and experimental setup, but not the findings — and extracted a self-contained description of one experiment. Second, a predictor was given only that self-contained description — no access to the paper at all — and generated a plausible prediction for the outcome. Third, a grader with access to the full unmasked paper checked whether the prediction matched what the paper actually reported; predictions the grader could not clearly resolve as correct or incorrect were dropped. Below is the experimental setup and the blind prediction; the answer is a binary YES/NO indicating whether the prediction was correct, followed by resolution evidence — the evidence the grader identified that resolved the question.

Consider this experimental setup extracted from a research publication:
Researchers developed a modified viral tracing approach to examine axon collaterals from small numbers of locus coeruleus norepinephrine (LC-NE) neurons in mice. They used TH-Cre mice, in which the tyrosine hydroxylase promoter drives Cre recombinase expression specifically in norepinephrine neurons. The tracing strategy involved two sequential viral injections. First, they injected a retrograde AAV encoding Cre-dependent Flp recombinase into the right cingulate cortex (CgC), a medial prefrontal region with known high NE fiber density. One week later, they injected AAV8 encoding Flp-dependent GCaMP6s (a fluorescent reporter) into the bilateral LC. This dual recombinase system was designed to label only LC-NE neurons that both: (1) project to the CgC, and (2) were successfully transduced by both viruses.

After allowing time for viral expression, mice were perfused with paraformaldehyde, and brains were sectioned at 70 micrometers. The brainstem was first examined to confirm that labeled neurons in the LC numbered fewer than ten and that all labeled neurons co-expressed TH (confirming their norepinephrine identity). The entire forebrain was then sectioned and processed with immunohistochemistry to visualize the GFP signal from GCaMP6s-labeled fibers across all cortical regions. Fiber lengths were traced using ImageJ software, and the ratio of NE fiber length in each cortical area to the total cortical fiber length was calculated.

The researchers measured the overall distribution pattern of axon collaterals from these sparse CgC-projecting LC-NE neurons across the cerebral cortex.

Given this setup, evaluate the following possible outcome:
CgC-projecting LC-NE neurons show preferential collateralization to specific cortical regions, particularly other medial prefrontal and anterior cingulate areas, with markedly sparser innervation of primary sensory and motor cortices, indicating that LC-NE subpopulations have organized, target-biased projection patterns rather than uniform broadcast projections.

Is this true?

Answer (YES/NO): NO